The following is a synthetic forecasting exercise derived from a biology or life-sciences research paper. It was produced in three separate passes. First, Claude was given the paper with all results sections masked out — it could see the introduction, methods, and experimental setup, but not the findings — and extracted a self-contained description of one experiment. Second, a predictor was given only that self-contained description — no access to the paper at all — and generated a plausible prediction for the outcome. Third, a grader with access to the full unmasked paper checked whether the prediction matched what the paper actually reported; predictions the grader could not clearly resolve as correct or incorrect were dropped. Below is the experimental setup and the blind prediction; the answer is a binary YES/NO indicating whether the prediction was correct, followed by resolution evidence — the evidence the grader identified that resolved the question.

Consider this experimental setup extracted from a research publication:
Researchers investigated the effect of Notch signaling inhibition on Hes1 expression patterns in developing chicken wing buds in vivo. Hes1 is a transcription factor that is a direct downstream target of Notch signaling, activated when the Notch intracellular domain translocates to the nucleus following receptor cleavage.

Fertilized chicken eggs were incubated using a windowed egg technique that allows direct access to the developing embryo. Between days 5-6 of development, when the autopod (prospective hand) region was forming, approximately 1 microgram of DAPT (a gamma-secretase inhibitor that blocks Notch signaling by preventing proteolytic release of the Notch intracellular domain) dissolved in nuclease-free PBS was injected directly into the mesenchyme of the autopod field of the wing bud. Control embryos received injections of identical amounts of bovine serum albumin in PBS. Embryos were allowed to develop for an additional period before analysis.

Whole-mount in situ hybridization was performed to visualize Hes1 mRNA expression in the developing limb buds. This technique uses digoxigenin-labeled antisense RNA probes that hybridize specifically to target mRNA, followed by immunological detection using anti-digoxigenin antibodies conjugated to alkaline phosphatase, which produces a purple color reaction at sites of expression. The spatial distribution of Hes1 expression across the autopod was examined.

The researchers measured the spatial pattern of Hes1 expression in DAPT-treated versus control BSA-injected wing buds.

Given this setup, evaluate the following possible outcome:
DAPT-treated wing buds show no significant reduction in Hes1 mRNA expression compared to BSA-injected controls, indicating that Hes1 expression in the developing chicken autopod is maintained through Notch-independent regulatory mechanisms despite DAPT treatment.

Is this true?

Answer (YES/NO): NO